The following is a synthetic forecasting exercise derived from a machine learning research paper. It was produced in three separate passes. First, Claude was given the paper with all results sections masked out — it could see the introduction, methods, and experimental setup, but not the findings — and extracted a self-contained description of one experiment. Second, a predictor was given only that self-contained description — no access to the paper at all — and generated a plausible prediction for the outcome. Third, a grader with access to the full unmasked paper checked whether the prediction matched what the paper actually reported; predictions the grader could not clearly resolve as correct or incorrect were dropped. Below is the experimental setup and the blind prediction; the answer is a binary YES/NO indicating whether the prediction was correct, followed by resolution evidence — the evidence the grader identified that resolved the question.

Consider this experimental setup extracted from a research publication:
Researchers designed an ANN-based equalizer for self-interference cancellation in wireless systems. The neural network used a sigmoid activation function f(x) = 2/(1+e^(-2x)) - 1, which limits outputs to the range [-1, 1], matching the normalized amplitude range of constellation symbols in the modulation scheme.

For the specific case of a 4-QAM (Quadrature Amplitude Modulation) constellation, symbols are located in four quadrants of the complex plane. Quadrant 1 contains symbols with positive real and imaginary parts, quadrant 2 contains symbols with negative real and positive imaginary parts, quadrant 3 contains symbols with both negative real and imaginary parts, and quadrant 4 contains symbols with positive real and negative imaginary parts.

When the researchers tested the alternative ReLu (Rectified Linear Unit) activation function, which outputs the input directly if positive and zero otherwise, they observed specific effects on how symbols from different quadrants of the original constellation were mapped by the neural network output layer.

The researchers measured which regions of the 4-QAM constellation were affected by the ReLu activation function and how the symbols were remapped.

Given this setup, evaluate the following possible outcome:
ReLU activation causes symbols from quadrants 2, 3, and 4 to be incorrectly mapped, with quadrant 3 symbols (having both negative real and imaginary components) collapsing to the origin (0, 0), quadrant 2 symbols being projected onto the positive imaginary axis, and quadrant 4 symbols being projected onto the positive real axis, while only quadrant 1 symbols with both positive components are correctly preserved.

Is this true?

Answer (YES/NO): YES